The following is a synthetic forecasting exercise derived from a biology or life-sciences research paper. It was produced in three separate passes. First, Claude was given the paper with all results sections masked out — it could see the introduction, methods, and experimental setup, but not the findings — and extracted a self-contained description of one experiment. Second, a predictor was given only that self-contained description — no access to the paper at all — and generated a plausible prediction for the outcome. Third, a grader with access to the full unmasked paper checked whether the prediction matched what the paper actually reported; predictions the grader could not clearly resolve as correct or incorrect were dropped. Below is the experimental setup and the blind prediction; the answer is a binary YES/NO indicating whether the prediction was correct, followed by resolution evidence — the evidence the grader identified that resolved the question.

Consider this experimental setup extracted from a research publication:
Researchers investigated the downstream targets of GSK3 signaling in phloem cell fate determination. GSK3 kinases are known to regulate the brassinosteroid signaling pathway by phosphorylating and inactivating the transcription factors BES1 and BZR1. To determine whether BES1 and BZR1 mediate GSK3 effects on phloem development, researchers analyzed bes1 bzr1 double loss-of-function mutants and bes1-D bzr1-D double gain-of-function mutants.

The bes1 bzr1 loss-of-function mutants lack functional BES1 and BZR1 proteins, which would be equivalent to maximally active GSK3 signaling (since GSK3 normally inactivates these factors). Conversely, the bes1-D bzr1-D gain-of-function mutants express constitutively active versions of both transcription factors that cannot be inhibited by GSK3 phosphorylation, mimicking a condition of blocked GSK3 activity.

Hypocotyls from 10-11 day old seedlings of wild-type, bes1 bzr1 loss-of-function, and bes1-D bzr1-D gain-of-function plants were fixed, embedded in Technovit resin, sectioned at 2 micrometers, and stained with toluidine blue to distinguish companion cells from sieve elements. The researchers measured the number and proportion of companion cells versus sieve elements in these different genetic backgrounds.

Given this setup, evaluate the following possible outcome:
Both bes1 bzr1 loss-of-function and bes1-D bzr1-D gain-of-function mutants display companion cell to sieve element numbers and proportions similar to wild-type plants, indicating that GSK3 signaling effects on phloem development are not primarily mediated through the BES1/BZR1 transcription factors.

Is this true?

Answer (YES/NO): YES